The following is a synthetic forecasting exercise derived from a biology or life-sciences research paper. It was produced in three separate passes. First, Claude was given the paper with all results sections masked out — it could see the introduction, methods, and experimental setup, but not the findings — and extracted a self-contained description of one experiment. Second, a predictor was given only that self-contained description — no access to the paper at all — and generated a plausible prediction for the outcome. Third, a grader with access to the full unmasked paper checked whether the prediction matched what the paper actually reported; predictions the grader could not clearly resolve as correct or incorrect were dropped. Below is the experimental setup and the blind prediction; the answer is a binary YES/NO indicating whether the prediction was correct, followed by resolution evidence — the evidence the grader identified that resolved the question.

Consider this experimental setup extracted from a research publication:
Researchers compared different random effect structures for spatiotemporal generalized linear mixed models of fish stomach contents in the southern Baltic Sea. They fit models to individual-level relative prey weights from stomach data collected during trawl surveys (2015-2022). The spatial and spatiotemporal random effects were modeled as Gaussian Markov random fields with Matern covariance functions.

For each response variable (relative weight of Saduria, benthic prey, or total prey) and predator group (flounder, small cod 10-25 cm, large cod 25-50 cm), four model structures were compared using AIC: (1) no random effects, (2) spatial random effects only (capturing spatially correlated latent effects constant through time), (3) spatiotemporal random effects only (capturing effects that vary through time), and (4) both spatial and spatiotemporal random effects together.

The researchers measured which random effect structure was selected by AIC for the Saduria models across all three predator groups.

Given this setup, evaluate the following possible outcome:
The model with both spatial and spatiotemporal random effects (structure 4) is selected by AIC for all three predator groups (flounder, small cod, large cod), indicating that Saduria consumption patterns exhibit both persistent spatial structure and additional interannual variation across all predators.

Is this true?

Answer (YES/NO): YES